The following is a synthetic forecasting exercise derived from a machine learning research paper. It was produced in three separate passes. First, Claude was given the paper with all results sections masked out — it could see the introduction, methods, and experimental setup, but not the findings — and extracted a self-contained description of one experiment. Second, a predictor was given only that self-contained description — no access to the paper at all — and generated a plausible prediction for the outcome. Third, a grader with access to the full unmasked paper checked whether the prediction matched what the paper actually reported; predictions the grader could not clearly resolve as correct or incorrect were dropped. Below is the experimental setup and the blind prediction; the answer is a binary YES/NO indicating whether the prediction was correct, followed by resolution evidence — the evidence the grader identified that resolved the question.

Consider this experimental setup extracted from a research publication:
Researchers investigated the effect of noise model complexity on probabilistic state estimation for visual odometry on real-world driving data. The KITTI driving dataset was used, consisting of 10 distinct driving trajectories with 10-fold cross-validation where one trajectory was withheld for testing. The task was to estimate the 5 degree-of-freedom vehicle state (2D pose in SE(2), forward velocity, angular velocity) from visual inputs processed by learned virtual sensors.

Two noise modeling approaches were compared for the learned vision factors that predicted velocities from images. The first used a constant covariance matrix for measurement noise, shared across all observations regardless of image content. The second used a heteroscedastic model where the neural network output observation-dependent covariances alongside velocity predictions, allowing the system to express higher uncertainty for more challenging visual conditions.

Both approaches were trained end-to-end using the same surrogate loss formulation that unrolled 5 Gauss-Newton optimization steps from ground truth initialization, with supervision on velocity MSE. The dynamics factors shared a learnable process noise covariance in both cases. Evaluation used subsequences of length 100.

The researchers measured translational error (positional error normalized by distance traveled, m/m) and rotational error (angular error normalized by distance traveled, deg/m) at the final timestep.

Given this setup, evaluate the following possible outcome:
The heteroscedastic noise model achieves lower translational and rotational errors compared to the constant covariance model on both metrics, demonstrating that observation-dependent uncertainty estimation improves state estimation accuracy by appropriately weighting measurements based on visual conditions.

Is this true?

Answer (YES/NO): YES